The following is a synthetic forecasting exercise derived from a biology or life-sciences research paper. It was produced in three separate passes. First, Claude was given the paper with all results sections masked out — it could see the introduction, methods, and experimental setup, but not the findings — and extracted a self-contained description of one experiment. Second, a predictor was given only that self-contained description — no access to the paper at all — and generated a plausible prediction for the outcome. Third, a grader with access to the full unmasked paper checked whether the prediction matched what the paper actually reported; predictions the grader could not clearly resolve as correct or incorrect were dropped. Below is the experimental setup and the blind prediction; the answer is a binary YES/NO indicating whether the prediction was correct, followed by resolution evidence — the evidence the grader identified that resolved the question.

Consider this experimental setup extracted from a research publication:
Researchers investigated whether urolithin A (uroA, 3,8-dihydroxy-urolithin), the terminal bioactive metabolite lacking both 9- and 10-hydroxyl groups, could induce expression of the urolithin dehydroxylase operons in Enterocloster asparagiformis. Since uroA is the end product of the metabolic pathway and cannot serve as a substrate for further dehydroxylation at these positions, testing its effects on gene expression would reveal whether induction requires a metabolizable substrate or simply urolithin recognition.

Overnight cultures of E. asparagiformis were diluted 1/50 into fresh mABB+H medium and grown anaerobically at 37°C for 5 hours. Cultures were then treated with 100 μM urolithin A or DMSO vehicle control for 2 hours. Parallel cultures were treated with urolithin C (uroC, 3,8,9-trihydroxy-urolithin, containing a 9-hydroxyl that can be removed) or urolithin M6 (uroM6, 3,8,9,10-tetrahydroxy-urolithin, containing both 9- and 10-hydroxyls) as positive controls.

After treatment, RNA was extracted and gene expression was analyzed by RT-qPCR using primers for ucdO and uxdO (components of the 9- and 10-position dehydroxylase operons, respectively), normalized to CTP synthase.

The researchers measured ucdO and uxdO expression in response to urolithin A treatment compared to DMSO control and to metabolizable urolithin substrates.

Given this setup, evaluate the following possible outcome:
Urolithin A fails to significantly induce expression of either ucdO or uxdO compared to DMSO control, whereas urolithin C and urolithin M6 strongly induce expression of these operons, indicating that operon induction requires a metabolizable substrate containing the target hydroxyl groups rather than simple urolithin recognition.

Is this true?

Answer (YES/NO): YES